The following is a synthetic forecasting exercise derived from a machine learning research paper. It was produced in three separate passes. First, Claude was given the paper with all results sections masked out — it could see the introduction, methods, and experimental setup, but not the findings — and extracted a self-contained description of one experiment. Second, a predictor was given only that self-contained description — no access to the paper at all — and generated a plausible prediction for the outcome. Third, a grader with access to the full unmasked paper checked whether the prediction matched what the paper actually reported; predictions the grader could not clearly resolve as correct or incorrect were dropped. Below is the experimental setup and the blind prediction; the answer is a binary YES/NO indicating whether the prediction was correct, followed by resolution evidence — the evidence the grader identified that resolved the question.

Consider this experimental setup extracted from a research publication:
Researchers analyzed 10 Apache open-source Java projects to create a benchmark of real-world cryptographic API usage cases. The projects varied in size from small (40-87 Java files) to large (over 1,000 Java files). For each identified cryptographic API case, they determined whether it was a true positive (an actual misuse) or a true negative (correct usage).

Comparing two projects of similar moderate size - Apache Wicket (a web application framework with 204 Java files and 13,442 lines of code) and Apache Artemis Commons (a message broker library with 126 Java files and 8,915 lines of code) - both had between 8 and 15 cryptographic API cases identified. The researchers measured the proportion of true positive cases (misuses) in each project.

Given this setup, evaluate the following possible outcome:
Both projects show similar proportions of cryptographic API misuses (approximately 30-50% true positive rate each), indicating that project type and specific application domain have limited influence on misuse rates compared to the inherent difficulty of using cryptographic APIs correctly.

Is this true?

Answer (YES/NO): NO